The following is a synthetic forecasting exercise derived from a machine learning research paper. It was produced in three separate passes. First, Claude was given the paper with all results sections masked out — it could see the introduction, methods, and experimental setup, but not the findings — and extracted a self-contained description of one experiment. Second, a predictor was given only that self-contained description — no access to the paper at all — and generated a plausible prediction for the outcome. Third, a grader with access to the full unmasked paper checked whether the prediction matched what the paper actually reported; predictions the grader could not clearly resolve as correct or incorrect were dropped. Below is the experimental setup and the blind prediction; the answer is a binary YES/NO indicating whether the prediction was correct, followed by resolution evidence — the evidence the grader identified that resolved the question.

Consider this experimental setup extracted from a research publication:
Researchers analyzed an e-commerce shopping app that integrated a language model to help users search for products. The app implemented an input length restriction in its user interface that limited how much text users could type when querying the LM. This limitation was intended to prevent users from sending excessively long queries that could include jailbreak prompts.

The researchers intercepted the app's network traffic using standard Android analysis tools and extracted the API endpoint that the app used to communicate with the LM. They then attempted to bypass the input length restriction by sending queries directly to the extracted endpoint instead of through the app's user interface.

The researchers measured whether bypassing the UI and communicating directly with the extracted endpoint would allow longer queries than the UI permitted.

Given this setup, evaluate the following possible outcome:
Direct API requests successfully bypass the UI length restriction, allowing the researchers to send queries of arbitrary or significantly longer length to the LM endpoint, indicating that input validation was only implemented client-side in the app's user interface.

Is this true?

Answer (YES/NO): YES